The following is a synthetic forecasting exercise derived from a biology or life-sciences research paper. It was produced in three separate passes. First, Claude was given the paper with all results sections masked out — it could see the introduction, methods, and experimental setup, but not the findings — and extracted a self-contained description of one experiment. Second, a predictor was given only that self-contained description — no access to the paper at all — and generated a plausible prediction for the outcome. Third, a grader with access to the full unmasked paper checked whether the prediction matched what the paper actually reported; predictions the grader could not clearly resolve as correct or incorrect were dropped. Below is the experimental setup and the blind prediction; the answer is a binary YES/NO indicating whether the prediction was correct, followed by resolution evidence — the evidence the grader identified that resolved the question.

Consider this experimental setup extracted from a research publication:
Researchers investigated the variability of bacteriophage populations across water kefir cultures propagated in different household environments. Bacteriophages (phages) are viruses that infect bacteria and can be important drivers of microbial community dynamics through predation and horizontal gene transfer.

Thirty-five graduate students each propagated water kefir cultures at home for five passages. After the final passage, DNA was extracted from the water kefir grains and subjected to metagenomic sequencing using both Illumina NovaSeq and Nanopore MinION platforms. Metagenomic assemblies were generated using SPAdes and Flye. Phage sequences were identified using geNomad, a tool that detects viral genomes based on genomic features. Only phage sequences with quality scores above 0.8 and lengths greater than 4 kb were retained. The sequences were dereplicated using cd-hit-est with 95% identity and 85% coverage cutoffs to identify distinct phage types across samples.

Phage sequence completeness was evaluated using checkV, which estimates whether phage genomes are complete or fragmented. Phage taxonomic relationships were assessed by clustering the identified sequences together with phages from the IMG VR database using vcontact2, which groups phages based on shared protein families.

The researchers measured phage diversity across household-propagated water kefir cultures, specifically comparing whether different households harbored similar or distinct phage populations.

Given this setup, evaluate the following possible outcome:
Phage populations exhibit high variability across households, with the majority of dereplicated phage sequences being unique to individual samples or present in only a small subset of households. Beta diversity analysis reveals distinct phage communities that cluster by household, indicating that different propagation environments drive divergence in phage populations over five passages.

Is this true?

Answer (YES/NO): NO